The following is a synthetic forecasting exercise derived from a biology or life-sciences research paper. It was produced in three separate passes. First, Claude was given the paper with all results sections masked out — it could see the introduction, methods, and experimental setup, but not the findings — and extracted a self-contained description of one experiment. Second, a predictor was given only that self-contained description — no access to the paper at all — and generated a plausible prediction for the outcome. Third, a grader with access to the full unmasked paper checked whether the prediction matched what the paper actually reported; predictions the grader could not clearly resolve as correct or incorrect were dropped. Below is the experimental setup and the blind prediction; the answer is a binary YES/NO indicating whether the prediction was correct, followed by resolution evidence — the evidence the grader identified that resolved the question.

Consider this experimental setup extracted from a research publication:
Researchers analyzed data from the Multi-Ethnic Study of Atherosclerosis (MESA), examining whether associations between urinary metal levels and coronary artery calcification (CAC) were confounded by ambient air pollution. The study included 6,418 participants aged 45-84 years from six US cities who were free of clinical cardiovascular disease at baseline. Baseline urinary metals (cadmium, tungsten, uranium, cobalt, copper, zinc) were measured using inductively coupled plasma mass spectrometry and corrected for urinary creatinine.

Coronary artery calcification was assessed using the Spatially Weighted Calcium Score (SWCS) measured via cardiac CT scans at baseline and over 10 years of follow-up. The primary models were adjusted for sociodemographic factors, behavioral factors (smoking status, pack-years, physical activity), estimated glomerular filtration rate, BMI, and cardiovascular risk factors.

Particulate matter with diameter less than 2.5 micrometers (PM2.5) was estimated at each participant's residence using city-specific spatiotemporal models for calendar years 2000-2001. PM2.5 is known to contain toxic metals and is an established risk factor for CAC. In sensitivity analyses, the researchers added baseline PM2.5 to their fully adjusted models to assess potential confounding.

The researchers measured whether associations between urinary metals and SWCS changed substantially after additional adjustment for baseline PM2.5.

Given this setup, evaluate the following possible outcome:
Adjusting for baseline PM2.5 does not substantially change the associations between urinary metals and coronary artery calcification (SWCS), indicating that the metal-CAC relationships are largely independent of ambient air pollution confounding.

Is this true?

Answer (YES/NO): YES